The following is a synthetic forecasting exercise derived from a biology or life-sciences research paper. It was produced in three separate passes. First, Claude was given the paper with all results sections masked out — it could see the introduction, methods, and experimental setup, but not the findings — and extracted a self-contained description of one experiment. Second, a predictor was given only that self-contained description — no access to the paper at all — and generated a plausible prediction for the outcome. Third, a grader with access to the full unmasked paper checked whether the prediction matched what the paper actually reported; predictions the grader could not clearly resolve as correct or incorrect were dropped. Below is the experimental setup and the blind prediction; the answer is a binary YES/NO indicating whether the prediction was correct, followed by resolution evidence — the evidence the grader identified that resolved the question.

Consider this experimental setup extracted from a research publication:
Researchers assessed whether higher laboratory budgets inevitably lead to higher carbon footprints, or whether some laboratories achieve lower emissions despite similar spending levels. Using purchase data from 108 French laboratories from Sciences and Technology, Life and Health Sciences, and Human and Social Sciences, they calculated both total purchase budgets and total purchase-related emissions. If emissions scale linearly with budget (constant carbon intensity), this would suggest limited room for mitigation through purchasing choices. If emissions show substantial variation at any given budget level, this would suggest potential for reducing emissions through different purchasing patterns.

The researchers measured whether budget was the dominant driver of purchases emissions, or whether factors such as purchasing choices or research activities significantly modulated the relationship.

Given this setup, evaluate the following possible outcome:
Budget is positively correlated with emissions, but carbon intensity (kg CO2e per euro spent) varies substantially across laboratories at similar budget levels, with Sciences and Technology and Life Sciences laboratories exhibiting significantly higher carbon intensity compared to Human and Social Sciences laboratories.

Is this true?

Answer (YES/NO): YES